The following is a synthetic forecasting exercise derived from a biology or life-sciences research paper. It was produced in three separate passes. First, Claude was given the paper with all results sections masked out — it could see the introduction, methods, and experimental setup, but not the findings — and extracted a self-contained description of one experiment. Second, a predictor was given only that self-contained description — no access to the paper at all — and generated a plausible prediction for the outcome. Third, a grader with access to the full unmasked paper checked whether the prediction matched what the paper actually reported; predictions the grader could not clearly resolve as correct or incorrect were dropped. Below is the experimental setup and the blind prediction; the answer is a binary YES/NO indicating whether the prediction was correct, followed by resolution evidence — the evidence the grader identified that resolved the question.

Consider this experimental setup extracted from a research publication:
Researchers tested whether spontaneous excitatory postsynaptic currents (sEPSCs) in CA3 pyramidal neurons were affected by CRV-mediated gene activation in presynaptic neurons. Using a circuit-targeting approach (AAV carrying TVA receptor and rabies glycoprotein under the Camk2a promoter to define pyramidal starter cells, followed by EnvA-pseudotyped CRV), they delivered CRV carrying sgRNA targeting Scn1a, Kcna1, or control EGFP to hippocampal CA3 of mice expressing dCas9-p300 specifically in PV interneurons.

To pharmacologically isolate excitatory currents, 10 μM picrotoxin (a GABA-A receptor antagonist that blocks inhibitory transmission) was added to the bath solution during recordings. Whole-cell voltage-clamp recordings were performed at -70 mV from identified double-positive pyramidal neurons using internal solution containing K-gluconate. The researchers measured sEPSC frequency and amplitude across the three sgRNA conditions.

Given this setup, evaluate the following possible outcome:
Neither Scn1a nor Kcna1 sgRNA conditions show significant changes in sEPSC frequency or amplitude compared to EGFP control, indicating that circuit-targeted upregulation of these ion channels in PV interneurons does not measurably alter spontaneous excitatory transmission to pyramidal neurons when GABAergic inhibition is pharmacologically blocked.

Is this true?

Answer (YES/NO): NO